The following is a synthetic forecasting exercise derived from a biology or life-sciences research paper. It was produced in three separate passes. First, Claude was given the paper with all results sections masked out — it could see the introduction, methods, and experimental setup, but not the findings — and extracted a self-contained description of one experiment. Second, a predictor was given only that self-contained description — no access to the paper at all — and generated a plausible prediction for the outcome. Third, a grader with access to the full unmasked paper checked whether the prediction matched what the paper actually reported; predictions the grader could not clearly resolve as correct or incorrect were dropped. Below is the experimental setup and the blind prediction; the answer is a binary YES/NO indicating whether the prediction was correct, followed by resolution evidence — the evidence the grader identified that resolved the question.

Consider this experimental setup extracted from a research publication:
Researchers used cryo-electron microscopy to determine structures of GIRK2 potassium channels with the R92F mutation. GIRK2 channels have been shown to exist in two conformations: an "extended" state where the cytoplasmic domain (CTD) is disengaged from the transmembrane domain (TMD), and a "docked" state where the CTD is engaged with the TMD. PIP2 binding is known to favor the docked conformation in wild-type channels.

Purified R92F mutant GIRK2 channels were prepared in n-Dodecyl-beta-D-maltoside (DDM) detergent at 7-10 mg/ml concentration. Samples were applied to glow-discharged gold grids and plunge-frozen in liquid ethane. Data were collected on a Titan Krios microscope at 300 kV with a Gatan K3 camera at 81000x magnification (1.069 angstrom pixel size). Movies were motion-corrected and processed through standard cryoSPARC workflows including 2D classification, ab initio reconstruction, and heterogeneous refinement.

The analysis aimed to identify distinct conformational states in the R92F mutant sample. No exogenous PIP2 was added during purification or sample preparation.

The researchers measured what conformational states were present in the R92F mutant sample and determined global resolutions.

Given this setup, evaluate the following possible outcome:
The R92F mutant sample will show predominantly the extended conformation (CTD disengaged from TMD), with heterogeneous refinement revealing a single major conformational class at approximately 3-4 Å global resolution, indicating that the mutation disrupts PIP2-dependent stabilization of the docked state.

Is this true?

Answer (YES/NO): NO